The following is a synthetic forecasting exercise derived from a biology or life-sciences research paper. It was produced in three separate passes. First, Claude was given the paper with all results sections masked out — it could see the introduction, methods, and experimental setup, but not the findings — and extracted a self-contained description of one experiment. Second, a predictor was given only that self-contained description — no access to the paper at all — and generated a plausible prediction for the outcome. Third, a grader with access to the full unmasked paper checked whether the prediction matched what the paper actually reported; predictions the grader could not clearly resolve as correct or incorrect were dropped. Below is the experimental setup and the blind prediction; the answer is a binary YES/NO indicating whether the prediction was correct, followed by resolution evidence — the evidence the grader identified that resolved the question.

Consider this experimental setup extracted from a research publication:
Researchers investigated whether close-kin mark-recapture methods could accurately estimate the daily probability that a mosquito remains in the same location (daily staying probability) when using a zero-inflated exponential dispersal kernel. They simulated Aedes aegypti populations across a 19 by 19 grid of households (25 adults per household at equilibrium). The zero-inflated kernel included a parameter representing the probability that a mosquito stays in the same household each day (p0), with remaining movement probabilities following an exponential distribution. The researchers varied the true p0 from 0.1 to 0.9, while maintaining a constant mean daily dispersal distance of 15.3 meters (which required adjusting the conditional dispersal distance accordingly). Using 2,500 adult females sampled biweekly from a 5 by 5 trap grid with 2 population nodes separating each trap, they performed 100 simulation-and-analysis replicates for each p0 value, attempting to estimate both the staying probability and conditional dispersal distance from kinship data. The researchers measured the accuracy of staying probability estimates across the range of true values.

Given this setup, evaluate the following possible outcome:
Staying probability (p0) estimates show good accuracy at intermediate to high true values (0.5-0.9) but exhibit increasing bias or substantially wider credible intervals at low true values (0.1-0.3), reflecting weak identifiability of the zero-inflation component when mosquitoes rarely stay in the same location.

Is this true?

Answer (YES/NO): NO